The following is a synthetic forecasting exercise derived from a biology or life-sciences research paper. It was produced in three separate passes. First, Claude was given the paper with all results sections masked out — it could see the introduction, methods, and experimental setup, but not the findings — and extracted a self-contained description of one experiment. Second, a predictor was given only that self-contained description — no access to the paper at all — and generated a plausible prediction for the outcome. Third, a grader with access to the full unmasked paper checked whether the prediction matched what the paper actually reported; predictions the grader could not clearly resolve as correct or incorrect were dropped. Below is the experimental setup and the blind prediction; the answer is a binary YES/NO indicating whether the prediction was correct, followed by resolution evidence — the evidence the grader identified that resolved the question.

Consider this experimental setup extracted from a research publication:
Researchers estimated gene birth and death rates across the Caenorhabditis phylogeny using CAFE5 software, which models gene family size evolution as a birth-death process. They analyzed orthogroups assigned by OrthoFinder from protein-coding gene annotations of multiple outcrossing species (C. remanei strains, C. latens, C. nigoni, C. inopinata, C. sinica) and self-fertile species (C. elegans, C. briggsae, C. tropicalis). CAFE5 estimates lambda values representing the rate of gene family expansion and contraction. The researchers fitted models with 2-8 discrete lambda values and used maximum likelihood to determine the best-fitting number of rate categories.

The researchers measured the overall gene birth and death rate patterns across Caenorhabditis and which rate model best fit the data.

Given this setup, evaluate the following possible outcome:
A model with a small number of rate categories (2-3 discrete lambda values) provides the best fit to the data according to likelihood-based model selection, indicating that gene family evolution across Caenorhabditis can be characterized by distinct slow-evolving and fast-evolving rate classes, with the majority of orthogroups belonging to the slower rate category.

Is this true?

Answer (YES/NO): NO